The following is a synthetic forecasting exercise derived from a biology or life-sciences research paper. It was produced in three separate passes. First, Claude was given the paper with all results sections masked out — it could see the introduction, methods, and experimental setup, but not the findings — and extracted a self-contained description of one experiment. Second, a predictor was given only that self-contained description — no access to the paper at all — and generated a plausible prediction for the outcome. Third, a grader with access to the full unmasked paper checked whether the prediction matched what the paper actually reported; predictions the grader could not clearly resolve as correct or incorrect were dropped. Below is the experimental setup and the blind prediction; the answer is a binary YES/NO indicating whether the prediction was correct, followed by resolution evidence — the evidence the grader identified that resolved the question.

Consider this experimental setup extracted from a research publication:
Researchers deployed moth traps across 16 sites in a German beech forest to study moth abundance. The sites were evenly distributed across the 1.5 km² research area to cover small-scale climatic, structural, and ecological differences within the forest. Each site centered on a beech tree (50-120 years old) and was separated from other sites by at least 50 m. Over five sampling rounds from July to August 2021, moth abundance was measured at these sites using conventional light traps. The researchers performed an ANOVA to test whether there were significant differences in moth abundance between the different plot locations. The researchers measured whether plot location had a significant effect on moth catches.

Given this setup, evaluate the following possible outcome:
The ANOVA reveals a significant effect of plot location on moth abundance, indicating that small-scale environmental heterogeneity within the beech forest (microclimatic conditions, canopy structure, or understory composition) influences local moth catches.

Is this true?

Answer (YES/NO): NO